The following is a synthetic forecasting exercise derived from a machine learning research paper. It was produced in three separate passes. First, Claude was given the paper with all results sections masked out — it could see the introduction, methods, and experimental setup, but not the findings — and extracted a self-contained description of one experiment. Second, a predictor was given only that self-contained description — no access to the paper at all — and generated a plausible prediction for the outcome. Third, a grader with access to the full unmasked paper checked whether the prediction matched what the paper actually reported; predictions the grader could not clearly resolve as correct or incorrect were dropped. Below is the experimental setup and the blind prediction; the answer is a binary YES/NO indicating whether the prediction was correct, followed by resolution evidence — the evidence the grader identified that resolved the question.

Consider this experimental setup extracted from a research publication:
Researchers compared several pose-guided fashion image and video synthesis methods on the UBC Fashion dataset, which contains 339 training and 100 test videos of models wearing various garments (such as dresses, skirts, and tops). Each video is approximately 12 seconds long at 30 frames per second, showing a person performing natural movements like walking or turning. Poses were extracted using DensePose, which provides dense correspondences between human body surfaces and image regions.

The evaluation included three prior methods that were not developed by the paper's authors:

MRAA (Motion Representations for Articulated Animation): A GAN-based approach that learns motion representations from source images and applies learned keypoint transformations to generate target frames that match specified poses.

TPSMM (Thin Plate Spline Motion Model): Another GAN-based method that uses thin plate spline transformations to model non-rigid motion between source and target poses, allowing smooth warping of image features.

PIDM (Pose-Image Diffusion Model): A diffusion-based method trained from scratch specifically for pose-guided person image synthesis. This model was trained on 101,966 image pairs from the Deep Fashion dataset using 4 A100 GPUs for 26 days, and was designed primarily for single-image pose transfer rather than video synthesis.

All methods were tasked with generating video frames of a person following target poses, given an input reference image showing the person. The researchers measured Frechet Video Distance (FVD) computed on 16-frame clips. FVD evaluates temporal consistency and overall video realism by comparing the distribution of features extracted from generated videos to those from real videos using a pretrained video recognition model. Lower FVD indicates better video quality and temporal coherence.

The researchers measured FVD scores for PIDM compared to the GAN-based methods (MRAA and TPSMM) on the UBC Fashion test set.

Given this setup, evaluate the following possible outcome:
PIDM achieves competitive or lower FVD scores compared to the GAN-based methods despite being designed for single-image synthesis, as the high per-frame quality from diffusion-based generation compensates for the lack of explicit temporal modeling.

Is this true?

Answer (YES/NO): NO